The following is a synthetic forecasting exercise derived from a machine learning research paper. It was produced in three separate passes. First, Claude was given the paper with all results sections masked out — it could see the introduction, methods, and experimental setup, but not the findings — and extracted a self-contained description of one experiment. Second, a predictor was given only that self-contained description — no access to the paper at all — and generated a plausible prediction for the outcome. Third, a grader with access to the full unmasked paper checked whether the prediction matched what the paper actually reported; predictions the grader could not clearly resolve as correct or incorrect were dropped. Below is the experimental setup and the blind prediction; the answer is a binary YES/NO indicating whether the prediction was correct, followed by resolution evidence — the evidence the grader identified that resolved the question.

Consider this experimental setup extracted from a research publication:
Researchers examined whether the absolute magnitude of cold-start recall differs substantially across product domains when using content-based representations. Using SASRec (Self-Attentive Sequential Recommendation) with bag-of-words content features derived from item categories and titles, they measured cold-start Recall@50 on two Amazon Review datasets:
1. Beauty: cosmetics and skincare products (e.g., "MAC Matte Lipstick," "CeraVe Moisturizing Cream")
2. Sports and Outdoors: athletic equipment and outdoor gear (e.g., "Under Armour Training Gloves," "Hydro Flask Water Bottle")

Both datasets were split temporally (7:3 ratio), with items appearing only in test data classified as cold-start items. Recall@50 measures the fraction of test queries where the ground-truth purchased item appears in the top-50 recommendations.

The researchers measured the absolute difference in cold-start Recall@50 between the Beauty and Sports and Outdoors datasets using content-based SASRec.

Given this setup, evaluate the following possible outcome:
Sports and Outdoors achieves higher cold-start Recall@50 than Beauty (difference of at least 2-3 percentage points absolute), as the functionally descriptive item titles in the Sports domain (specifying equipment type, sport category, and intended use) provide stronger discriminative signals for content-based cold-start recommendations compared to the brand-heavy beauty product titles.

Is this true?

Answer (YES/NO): NO